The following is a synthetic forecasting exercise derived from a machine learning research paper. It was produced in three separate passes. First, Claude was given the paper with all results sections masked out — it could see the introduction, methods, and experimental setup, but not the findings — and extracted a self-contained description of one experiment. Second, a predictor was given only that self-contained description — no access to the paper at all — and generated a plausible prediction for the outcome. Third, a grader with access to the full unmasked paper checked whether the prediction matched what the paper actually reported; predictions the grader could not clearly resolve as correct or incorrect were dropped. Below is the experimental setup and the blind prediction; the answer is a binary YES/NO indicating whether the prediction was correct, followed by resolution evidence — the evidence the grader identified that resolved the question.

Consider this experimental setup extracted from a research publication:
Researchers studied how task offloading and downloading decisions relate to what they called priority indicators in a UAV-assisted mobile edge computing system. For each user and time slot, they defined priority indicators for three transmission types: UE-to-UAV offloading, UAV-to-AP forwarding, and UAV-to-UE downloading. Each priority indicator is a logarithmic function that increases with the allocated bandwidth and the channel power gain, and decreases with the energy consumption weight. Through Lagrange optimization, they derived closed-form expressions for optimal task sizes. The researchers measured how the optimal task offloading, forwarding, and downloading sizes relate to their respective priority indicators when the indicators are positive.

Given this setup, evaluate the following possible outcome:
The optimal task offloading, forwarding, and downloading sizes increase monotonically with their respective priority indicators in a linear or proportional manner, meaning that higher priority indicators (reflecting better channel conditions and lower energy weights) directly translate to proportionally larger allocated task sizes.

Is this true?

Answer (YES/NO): YES